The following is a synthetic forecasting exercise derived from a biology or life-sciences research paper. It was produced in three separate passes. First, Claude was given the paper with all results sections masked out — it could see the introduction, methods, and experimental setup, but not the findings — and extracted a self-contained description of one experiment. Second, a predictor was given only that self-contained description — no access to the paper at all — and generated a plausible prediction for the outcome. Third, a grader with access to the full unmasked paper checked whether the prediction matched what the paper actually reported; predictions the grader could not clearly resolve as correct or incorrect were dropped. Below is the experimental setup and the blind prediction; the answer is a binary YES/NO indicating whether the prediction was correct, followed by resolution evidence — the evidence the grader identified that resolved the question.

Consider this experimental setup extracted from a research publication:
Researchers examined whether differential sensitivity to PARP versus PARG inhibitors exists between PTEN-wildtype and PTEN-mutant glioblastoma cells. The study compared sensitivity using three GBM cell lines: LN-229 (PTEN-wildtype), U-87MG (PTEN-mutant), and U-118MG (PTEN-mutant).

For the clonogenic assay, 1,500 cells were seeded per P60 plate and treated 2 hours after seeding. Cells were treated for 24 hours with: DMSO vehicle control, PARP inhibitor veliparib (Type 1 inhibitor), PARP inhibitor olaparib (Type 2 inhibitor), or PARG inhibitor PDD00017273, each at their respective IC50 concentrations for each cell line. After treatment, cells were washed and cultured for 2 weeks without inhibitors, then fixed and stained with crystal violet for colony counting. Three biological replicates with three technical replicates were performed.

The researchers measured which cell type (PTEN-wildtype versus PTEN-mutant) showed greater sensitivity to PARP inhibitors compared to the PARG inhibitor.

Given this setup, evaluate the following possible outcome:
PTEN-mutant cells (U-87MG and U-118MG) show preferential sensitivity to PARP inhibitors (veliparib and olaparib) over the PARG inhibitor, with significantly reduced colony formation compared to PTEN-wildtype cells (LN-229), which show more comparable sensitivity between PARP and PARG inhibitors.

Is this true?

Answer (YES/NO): NO